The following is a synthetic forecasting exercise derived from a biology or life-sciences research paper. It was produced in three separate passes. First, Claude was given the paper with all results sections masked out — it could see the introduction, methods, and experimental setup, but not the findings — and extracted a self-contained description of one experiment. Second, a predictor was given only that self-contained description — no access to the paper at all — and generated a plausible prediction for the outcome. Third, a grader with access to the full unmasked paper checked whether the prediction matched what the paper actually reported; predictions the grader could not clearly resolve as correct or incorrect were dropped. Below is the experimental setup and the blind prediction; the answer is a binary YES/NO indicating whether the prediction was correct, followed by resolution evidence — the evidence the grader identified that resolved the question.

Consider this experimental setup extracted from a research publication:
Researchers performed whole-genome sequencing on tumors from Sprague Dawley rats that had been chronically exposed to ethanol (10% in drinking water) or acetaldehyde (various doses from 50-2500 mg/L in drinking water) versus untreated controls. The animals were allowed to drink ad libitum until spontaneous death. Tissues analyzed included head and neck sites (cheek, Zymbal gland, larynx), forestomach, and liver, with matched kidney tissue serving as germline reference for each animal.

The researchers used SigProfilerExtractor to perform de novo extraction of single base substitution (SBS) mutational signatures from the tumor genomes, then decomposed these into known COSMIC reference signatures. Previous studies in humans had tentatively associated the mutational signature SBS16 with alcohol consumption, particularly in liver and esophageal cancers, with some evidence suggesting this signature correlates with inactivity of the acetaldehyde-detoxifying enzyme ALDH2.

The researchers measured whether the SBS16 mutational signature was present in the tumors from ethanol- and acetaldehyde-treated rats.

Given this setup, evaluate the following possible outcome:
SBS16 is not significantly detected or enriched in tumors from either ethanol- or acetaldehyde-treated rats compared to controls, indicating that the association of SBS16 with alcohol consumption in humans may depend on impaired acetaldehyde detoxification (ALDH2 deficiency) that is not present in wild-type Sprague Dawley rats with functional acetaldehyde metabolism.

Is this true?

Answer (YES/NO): YES